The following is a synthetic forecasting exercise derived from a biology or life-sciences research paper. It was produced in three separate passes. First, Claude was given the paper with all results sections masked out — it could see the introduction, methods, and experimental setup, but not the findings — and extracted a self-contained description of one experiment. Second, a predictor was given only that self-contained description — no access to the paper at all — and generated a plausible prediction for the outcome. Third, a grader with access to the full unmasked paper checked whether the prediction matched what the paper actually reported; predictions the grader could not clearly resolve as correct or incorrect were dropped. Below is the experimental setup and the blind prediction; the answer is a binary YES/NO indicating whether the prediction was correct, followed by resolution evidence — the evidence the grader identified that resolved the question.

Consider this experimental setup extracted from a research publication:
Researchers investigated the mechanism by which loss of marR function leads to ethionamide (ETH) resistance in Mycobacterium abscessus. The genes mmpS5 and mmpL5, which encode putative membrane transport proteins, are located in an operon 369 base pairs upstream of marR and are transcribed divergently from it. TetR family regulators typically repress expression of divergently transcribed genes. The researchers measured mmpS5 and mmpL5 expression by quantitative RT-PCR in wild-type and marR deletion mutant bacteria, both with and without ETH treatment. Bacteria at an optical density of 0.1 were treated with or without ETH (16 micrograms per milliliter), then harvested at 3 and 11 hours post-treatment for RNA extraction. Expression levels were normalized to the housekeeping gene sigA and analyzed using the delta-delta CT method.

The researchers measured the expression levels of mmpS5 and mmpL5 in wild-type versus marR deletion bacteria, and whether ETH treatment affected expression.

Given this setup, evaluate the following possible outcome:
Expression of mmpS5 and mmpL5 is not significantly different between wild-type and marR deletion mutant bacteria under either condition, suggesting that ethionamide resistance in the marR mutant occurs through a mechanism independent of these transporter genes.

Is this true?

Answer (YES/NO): NO